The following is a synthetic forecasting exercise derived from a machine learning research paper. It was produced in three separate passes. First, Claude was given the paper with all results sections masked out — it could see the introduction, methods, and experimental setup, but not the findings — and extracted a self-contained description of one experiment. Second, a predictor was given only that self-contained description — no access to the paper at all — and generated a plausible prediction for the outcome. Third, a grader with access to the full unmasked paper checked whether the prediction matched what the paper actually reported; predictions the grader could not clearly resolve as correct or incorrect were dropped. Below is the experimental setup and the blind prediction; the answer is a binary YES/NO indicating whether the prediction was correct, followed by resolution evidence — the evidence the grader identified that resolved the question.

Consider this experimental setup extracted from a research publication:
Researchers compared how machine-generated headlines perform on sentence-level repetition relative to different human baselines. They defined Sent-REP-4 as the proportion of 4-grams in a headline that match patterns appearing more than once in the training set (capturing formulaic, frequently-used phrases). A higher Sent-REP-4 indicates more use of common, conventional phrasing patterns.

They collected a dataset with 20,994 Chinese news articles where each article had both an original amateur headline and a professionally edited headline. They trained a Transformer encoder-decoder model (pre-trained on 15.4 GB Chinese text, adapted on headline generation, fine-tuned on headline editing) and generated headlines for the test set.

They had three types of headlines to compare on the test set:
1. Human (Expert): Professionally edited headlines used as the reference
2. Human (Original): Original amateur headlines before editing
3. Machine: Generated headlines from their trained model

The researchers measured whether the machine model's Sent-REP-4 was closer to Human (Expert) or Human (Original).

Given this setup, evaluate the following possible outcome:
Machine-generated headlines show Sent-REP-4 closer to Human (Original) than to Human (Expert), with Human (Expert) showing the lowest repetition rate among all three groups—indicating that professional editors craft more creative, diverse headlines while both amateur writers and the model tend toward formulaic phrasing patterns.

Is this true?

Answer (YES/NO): NO